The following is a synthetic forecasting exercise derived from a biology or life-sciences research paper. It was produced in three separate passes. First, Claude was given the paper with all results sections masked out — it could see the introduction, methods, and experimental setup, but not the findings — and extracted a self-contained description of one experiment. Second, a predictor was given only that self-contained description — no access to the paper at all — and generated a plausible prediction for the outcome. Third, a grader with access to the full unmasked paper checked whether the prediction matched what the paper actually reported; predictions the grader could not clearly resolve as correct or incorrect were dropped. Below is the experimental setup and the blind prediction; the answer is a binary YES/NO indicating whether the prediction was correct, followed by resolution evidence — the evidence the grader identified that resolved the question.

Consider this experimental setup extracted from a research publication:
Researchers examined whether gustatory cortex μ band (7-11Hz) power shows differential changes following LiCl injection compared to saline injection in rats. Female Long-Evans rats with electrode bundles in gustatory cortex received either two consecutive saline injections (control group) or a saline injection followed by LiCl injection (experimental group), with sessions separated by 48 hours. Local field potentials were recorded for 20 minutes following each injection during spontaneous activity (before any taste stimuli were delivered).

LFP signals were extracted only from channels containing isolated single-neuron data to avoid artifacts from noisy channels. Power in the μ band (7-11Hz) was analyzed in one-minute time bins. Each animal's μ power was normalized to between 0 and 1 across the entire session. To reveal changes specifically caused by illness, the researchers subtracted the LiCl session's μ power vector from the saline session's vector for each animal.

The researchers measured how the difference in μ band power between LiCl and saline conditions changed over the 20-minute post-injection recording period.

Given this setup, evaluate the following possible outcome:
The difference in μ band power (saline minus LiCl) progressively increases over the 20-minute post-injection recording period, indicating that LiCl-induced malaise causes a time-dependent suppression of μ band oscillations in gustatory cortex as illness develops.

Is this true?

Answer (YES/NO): NO